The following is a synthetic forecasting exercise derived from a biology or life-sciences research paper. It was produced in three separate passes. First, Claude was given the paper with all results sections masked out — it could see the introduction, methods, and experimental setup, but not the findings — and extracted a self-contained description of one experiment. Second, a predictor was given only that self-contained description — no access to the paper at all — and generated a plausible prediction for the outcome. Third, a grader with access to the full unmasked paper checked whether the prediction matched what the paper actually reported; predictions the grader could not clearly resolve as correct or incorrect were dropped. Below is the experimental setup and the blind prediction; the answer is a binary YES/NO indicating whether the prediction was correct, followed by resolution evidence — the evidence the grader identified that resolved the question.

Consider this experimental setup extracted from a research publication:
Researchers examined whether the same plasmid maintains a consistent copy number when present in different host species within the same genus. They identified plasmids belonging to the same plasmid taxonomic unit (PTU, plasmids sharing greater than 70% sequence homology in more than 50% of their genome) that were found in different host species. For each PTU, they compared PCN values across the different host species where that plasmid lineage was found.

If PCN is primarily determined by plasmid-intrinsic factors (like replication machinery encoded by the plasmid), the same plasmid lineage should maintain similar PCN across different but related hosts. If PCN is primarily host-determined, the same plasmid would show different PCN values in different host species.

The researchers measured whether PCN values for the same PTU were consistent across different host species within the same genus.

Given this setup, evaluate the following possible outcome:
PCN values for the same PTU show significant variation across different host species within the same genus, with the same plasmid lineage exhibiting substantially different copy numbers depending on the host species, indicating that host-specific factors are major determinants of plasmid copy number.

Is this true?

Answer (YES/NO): NO